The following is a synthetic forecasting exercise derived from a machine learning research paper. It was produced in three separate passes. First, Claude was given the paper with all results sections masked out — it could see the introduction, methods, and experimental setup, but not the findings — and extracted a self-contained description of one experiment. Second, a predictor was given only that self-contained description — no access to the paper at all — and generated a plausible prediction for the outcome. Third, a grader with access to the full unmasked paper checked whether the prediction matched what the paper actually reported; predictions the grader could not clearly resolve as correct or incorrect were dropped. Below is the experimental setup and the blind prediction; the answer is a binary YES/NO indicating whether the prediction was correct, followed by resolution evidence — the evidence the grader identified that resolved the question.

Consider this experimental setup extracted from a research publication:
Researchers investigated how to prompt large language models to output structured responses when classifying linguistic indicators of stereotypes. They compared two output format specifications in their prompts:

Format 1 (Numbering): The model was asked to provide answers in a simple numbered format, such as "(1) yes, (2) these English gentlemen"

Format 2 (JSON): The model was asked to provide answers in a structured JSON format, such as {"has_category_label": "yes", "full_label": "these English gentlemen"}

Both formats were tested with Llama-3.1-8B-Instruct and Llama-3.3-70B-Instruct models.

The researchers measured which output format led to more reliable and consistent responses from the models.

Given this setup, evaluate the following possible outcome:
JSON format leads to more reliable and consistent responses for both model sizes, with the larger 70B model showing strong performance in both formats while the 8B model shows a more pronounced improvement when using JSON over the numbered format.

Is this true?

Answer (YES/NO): NO